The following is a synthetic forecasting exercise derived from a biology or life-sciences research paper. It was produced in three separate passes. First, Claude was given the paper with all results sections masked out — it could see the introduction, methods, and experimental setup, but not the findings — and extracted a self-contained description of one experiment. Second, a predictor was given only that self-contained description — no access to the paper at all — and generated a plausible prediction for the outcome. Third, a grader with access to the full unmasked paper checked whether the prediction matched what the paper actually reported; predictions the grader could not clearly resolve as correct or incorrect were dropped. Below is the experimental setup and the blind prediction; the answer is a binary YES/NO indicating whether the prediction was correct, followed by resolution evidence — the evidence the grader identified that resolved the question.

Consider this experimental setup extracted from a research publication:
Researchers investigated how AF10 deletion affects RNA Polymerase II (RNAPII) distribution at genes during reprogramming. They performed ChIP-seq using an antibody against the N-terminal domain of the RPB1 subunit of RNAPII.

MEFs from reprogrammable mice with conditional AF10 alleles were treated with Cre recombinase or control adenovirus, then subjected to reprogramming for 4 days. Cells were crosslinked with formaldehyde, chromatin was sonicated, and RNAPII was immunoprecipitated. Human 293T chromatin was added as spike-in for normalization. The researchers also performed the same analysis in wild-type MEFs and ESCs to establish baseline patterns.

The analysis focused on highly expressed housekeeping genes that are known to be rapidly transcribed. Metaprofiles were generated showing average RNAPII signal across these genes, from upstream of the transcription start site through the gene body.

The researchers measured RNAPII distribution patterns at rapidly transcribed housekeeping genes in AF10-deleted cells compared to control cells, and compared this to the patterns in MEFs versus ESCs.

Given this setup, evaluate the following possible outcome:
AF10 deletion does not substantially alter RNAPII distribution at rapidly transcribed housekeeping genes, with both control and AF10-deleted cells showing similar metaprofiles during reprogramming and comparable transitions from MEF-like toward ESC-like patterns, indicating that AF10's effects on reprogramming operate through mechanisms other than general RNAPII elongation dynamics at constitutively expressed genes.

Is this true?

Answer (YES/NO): NO